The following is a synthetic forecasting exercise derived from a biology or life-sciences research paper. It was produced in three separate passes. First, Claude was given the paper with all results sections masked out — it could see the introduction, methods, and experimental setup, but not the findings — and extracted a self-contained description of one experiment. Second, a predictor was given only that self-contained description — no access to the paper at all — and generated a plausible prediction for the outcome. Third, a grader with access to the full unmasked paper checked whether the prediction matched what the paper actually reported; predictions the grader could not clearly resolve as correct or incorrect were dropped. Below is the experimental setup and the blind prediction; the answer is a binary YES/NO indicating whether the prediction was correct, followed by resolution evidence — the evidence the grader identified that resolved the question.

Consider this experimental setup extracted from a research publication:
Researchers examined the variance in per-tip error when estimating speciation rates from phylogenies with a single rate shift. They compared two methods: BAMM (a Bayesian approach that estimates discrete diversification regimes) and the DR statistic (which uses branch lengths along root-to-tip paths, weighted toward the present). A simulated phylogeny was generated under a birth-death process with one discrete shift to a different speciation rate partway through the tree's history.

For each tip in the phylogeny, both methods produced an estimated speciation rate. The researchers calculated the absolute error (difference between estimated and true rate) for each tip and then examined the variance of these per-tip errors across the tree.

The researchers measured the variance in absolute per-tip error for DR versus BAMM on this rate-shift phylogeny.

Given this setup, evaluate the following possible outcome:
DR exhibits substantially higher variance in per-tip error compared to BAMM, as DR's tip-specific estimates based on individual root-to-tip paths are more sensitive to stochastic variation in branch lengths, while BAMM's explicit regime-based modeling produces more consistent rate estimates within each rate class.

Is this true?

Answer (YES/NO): YES